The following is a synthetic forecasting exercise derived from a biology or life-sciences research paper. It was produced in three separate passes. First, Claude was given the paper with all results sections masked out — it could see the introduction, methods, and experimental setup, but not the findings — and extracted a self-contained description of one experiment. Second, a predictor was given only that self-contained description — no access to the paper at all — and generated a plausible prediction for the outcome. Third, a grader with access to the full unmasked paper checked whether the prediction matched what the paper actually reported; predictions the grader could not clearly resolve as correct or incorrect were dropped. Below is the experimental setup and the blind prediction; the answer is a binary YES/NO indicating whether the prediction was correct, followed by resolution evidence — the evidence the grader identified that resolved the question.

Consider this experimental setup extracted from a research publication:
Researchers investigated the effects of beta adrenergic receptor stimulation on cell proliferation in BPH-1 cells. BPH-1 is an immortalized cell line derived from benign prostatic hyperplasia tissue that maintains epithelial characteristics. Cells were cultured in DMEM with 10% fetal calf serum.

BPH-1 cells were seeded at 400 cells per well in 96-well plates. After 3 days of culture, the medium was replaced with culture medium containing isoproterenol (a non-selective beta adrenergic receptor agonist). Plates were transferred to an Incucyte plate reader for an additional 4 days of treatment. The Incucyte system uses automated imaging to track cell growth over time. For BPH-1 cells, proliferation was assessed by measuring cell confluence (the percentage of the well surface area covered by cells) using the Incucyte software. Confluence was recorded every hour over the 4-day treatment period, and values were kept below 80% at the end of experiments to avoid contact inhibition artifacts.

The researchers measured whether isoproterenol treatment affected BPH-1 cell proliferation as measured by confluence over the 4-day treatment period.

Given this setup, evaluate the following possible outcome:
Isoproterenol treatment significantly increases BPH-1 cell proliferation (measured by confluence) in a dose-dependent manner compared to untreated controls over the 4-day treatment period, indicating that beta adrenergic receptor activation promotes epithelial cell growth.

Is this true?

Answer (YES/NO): NO